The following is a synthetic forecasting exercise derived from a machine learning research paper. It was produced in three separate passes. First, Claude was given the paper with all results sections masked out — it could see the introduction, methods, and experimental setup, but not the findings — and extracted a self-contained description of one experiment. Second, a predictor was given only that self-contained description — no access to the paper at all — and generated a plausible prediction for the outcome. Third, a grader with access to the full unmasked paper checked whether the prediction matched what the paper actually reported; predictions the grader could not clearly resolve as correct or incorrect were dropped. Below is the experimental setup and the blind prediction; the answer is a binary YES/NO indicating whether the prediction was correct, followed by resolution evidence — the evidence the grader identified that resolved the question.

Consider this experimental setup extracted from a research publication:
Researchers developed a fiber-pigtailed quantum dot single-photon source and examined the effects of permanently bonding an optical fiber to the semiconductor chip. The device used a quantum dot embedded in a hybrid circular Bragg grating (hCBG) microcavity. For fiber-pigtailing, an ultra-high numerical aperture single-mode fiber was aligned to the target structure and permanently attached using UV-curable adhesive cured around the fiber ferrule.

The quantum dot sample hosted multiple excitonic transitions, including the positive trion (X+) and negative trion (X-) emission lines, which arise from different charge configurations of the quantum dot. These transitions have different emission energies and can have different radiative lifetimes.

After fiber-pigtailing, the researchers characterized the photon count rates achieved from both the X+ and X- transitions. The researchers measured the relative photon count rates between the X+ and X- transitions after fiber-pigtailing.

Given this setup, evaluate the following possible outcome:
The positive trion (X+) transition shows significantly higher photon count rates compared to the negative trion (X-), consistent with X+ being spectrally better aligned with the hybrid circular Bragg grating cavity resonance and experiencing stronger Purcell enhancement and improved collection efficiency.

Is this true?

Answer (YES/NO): NO